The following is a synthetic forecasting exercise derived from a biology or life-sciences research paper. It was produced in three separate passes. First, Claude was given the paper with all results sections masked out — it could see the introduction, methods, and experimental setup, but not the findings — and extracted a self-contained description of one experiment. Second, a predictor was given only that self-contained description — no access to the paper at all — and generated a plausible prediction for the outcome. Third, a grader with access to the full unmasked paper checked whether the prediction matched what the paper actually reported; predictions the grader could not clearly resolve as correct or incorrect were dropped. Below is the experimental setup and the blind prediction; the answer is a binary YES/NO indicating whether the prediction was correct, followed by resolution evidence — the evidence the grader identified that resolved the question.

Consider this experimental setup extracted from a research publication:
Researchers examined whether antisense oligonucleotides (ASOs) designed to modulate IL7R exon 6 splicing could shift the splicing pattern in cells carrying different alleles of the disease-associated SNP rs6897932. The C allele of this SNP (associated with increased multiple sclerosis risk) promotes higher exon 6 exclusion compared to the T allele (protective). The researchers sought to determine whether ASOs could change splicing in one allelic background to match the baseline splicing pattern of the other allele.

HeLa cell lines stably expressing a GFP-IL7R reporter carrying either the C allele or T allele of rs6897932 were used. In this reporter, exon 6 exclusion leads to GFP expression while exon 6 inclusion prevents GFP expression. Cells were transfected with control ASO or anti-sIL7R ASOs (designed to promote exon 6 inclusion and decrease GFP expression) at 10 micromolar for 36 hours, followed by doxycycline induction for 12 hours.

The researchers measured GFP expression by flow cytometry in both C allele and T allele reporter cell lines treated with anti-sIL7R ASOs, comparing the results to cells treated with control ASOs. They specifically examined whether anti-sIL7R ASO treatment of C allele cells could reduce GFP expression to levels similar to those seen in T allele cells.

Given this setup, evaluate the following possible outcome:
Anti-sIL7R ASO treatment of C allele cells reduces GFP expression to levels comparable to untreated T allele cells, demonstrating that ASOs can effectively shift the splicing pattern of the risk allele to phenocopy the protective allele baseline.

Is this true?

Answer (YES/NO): YES